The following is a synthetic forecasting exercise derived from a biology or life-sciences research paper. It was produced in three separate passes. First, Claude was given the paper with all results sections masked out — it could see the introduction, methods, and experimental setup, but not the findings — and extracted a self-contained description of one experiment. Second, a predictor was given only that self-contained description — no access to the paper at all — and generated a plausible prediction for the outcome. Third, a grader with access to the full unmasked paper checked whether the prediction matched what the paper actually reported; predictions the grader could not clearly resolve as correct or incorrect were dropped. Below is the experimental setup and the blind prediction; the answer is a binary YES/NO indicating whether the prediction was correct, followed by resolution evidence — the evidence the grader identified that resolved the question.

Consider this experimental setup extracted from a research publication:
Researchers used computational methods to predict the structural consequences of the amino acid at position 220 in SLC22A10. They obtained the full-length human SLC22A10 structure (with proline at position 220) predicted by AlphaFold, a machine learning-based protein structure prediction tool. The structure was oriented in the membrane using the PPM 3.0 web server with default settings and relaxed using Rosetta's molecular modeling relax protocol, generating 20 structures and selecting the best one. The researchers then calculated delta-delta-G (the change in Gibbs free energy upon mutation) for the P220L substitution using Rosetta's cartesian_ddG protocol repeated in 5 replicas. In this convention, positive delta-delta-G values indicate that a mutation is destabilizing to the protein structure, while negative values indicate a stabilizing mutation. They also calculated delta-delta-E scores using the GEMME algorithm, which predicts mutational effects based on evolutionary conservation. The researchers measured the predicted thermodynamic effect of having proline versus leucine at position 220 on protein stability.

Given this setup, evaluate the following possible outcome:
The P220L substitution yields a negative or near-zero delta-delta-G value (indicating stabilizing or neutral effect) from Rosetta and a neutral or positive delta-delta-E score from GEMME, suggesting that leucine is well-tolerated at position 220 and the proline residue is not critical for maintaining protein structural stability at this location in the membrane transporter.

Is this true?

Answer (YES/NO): YES